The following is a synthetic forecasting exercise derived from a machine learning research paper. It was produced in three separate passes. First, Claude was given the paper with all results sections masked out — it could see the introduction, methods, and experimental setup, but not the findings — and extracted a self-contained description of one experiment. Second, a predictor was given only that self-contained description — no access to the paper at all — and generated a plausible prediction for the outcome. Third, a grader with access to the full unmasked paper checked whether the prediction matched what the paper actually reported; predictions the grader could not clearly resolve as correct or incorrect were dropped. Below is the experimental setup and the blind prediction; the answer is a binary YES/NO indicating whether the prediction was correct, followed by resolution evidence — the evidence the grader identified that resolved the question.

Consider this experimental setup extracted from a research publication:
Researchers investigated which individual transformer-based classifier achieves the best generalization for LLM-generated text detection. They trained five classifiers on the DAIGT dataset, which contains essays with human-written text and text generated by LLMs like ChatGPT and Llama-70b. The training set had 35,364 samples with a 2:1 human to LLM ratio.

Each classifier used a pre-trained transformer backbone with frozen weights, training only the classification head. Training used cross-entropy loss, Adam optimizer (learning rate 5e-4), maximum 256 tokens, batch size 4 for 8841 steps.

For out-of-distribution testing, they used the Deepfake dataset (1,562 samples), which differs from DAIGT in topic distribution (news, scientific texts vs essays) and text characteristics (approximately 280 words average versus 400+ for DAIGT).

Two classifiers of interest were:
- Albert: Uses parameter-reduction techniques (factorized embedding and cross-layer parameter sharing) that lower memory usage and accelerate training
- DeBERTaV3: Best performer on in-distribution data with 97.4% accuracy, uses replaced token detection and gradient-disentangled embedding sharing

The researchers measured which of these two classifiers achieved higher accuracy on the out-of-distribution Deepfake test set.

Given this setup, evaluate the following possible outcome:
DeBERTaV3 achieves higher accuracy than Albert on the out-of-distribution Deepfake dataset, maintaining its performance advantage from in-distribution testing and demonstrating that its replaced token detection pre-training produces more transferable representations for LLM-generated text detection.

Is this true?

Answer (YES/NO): NO